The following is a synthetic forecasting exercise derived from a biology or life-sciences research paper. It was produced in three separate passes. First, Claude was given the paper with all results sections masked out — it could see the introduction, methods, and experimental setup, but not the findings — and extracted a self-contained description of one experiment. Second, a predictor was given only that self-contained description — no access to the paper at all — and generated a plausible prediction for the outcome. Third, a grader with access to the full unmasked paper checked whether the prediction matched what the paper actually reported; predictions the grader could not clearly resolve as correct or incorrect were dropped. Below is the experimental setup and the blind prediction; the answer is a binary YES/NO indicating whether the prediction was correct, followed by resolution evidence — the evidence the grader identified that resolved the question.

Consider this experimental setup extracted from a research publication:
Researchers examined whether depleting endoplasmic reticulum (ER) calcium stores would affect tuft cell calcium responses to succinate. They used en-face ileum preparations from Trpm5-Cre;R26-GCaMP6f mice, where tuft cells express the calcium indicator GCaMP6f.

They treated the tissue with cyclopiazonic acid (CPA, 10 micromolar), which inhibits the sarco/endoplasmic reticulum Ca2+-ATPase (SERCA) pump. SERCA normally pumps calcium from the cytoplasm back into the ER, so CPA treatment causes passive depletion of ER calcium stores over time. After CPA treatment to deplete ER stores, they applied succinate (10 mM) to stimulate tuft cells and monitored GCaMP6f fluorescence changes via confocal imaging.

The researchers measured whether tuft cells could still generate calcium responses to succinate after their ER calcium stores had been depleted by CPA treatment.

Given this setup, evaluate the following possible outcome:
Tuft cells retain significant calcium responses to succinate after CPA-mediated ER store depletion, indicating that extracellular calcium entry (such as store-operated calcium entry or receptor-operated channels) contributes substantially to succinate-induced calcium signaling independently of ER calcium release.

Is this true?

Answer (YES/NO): NO